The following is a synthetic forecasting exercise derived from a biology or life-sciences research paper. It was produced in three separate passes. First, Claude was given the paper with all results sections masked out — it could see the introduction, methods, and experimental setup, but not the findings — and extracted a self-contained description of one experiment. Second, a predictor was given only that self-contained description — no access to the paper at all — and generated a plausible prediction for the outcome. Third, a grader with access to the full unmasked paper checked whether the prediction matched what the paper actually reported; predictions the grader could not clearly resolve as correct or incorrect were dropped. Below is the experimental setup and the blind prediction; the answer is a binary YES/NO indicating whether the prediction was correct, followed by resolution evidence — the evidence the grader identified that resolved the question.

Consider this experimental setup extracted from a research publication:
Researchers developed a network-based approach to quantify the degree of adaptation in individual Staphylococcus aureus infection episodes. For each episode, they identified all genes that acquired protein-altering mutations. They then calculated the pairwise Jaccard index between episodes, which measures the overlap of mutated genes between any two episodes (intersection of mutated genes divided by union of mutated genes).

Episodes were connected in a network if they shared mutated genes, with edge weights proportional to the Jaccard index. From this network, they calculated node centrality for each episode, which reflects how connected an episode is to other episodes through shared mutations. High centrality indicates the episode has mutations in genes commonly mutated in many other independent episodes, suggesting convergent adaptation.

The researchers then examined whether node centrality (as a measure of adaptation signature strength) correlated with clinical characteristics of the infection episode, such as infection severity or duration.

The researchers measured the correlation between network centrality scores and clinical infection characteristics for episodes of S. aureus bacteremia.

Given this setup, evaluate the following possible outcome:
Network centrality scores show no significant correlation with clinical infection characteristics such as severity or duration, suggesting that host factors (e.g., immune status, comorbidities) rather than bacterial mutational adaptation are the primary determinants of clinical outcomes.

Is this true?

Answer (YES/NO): NO